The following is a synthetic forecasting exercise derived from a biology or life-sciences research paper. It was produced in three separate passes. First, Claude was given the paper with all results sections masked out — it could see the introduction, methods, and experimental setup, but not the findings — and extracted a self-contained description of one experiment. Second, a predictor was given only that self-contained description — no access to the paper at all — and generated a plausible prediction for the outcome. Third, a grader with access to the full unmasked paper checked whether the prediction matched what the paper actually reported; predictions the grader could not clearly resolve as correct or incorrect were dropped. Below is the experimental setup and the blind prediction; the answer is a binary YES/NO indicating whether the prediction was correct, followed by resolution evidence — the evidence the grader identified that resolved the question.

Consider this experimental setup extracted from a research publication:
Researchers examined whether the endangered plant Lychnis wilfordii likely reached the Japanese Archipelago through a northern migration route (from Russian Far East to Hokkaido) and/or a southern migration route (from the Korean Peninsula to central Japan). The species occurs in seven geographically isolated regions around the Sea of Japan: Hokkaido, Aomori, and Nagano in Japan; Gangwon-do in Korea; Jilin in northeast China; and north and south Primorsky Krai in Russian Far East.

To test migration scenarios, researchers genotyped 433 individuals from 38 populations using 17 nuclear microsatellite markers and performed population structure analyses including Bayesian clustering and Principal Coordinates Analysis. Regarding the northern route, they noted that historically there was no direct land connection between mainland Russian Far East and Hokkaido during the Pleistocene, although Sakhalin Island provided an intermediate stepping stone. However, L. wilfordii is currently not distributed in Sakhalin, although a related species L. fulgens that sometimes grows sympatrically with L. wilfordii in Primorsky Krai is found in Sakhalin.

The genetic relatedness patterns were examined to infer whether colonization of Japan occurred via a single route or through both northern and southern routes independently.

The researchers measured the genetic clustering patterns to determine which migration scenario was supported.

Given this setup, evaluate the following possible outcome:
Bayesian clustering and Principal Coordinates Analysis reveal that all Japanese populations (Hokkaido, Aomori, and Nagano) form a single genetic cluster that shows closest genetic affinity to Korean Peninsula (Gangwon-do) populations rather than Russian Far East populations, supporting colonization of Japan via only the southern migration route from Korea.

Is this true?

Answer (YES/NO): NO